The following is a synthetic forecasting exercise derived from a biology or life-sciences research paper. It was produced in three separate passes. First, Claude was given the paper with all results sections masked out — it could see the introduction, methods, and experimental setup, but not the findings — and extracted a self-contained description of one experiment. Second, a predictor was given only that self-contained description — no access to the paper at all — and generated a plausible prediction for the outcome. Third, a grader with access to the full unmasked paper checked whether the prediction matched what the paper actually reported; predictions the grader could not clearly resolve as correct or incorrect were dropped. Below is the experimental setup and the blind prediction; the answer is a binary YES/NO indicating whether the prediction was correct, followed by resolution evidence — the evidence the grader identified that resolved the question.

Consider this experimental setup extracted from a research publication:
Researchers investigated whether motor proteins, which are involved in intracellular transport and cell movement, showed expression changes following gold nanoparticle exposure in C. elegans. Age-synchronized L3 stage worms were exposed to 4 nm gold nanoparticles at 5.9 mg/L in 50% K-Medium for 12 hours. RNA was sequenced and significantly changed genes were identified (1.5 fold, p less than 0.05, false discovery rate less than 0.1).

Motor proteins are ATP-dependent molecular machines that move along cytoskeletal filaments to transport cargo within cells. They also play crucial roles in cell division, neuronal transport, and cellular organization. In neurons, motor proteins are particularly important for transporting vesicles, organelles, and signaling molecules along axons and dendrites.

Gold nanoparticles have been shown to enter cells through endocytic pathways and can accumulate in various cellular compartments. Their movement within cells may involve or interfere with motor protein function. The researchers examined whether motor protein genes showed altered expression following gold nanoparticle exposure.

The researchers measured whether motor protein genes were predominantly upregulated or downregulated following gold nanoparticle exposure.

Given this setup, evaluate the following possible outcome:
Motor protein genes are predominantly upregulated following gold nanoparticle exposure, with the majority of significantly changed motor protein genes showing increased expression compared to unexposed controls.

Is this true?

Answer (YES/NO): YES